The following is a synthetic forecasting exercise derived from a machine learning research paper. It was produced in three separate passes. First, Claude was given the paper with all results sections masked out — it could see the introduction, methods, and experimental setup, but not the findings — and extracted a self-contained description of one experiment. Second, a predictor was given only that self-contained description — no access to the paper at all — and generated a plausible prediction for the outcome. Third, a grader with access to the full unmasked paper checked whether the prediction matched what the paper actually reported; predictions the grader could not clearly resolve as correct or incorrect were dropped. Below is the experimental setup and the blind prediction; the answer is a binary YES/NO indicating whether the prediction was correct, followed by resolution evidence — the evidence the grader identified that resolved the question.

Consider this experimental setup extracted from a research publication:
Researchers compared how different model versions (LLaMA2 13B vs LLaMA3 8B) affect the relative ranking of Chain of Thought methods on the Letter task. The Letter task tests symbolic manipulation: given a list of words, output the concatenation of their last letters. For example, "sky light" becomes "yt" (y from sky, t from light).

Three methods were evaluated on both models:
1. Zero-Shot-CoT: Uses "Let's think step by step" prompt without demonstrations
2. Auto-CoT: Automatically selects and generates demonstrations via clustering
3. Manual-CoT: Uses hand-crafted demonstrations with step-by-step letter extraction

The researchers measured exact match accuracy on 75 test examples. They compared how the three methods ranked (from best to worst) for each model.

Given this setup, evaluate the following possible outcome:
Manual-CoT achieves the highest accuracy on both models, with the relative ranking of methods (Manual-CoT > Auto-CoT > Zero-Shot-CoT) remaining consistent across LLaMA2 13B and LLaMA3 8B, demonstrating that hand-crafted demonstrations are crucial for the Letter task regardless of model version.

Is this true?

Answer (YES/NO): NO